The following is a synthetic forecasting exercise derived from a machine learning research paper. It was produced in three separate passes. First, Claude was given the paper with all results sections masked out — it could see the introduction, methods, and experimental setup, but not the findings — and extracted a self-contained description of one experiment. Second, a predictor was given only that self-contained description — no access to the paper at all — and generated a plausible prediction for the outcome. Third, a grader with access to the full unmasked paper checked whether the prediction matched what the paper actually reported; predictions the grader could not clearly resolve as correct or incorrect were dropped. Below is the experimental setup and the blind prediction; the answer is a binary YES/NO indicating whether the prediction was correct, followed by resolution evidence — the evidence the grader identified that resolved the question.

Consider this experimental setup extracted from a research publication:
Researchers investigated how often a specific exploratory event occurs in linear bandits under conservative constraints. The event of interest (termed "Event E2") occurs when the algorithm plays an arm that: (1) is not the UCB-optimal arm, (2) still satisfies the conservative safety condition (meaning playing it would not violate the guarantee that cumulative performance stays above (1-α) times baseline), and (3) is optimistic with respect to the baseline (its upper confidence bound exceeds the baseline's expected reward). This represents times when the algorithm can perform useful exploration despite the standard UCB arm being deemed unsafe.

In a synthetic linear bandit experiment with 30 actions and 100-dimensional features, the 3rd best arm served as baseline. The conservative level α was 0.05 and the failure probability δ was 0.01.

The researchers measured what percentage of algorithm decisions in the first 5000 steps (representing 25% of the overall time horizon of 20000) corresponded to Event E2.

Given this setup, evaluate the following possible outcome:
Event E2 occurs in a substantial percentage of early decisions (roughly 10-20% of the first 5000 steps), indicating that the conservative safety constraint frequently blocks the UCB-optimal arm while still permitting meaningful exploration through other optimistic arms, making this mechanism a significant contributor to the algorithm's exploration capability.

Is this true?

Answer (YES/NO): NO